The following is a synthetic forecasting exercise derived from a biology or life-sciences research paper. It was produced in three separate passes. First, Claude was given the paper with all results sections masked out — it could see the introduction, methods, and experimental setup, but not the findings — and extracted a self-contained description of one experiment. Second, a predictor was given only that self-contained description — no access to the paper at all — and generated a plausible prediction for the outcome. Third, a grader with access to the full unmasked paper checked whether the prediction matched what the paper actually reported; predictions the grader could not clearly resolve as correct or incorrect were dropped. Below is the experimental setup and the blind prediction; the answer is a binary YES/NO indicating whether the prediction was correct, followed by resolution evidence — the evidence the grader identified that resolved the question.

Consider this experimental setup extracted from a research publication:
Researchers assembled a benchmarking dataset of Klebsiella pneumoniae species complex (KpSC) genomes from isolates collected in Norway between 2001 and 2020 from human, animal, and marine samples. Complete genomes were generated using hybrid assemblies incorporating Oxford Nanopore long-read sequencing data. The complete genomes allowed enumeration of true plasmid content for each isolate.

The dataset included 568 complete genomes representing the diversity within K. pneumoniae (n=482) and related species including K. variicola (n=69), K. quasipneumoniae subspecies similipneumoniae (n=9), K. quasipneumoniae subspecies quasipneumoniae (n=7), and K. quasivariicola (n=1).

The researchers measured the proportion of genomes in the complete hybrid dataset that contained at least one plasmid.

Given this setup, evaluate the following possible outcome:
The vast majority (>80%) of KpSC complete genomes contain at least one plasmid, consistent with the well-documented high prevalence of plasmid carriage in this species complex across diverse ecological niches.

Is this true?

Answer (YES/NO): YES